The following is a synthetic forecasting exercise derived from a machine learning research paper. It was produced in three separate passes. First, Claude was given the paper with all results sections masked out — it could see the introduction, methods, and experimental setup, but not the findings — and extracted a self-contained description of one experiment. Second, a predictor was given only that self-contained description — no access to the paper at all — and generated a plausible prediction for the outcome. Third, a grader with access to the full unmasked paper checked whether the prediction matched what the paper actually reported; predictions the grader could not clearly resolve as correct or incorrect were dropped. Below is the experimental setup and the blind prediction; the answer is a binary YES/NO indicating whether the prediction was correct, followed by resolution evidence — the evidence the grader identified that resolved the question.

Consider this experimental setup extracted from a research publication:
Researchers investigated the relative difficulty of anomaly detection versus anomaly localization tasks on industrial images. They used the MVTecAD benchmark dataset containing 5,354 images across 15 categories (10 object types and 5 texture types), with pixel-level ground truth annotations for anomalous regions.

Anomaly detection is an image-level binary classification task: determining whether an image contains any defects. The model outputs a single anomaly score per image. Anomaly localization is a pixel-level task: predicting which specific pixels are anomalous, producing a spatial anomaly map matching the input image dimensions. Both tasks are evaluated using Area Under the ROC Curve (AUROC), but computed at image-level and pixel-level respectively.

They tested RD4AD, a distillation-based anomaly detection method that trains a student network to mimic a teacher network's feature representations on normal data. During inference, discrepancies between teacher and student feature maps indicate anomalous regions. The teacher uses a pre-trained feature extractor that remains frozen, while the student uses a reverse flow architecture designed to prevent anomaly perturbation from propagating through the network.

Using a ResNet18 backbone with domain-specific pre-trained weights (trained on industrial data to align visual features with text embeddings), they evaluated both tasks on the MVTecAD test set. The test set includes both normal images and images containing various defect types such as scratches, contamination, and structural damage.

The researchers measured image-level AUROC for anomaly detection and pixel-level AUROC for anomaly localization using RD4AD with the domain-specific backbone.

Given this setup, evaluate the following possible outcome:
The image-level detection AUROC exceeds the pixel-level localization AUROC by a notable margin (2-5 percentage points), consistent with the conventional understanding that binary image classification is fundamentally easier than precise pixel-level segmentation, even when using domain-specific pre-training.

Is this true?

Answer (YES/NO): NO